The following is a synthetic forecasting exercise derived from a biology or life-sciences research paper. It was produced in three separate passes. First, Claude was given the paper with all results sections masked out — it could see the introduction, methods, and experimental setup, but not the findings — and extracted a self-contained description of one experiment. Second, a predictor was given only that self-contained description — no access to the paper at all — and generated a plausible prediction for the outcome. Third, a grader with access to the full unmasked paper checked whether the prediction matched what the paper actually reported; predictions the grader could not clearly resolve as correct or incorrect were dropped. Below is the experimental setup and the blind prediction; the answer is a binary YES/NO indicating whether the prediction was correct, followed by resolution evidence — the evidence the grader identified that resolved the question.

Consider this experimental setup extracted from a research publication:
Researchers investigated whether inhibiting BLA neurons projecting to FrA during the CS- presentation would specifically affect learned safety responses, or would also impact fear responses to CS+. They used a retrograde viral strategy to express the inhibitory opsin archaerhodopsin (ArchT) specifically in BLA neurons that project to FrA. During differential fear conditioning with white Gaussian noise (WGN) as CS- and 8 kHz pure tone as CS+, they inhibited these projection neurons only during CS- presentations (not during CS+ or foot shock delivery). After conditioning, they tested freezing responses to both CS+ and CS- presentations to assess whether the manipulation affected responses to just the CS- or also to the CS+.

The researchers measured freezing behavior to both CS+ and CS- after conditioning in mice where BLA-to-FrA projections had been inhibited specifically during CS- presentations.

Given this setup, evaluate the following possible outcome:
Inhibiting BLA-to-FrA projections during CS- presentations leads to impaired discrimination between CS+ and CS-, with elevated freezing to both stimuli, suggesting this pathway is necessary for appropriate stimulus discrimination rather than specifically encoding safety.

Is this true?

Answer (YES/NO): NO